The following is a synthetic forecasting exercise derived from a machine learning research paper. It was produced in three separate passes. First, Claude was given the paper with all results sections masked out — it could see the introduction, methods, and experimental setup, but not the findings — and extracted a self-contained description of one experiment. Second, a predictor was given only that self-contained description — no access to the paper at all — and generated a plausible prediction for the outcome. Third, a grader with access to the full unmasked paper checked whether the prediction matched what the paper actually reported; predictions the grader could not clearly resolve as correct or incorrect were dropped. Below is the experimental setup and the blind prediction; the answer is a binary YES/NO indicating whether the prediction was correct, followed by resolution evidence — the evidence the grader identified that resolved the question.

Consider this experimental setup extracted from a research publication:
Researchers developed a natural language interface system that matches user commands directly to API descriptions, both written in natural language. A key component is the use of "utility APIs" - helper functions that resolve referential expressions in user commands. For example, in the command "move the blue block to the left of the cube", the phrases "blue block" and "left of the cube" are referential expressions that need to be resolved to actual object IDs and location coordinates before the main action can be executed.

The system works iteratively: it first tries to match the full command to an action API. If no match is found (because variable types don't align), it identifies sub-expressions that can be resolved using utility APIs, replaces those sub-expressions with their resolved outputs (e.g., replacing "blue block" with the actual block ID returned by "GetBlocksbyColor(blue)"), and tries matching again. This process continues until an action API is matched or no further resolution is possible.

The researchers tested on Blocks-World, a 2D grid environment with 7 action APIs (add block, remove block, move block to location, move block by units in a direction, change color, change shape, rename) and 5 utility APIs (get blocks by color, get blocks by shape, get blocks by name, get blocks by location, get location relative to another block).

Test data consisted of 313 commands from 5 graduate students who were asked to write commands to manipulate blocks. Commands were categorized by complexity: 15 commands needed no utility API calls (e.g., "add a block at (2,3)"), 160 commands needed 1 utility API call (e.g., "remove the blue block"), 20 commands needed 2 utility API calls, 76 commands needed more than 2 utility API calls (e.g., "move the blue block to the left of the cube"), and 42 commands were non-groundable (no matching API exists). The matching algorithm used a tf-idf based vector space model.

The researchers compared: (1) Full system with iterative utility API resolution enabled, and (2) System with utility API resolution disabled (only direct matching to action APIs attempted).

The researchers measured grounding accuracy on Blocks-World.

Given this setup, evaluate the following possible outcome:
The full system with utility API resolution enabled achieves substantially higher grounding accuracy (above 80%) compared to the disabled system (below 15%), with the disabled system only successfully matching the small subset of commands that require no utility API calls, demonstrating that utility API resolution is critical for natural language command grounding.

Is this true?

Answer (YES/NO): NO